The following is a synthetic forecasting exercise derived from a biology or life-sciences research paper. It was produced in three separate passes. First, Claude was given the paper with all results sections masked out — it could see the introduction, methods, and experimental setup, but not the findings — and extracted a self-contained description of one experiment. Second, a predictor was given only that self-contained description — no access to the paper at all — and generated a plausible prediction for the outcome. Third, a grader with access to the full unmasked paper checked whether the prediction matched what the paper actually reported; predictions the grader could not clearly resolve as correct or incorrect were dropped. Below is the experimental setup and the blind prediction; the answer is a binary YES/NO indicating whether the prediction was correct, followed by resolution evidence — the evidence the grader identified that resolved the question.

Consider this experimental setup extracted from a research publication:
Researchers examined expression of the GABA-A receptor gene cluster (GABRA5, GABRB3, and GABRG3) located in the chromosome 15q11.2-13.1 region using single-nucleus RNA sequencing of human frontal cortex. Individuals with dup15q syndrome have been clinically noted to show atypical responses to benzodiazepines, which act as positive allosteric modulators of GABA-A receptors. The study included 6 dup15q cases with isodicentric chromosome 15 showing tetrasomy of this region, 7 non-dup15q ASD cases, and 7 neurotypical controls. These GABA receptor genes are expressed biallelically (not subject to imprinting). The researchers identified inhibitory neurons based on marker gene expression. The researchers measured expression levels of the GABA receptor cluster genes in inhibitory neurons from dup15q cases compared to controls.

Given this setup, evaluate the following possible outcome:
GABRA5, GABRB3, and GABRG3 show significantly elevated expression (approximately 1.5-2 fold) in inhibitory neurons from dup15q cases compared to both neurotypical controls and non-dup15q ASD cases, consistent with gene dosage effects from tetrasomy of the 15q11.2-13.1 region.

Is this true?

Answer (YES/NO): NO